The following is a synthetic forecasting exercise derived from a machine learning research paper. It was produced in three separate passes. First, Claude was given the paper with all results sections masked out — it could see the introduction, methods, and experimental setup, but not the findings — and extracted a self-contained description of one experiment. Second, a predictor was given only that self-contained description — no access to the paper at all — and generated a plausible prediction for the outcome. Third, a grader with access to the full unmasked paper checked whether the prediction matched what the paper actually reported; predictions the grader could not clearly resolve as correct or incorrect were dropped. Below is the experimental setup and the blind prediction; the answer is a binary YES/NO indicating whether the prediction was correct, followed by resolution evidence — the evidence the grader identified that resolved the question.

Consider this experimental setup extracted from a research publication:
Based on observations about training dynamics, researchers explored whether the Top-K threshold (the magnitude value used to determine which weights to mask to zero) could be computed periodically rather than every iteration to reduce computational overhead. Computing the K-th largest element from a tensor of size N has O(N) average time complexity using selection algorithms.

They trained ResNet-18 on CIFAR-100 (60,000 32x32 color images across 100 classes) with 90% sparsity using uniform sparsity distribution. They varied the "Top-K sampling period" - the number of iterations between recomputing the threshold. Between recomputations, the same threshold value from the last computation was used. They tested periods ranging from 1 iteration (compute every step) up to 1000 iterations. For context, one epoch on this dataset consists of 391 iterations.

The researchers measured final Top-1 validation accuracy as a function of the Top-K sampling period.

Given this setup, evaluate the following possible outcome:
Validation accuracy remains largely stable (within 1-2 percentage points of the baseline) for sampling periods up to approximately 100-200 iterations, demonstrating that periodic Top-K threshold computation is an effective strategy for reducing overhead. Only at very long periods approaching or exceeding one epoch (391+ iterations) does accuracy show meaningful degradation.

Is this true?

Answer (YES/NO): NO